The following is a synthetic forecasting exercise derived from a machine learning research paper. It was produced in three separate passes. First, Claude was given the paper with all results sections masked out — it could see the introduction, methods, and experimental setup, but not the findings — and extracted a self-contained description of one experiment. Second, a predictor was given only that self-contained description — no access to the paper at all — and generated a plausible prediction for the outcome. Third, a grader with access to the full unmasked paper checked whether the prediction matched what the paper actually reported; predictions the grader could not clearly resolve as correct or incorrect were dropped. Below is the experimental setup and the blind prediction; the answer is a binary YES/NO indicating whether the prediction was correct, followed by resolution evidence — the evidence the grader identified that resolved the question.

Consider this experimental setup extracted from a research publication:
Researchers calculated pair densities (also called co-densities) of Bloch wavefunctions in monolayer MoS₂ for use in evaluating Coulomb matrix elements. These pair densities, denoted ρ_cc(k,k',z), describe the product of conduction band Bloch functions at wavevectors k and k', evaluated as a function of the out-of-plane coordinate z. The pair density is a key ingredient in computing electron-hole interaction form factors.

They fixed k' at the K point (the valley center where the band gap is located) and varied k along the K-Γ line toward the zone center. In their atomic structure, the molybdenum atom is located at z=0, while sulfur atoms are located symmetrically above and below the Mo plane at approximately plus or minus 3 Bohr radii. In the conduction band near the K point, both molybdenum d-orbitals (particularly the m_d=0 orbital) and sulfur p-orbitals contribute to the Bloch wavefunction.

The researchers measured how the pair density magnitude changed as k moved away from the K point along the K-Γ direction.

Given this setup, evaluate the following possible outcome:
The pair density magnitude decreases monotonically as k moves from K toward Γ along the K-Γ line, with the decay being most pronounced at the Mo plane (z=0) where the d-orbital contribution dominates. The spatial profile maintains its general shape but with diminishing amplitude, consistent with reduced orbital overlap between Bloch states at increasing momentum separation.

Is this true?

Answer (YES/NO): NO